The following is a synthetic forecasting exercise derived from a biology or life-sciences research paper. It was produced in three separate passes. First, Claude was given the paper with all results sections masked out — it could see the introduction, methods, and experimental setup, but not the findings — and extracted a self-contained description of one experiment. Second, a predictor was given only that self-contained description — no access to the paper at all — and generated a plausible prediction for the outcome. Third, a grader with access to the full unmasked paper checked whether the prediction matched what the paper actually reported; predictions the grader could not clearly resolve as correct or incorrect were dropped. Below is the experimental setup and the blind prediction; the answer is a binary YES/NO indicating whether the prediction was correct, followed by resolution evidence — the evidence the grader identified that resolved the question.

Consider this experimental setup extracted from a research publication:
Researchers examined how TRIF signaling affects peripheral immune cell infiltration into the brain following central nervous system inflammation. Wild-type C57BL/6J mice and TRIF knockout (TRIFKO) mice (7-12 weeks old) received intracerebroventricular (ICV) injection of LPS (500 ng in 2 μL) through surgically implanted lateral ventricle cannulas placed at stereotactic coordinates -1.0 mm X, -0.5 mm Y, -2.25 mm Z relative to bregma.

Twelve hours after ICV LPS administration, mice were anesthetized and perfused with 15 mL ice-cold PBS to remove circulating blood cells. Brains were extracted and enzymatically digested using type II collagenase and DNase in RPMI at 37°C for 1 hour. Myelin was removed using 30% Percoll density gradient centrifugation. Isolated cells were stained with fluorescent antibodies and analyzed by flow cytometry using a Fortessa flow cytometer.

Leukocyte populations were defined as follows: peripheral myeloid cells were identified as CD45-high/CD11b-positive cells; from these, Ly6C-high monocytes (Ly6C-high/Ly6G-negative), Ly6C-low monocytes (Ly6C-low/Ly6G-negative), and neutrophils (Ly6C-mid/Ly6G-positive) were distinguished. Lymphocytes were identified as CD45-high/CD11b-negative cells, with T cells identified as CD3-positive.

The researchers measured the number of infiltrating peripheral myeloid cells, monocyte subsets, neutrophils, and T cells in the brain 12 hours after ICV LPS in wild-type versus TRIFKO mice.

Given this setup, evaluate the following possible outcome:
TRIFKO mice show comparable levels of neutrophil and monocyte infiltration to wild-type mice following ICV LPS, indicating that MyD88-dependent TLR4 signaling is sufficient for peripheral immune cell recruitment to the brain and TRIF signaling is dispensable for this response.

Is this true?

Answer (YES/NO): NO